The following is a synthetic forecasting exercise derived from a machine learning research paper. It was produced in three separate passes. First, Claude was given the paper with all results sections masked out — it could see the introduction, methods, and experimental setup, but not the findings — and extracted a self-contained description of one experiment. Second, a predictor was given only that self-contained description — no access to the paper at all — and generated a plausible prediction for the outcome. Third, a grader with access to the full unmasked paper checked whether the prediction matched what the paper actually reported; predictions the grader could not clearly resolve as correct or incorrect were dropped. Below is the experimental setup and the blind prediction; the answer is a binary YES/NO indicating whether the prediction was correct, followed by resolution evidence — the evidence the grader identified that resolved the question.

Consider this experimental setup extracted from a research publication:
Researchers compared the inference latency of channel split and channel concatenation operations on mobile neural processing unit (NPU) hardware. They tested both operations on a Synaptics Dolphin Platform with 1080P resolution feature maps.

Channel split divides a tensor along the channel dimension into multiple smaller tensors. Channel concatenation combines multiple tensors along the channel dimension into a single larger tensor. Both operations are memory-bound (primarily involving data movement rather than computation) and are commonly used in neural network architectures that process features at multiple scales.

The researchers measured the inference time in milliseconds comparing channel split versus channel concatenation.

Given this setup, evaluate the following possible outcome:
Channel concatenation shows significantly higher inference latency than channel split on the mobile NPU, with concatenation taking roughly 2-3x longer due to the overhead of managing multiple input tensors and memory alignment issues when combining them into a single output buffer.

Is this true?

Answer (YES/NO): NO